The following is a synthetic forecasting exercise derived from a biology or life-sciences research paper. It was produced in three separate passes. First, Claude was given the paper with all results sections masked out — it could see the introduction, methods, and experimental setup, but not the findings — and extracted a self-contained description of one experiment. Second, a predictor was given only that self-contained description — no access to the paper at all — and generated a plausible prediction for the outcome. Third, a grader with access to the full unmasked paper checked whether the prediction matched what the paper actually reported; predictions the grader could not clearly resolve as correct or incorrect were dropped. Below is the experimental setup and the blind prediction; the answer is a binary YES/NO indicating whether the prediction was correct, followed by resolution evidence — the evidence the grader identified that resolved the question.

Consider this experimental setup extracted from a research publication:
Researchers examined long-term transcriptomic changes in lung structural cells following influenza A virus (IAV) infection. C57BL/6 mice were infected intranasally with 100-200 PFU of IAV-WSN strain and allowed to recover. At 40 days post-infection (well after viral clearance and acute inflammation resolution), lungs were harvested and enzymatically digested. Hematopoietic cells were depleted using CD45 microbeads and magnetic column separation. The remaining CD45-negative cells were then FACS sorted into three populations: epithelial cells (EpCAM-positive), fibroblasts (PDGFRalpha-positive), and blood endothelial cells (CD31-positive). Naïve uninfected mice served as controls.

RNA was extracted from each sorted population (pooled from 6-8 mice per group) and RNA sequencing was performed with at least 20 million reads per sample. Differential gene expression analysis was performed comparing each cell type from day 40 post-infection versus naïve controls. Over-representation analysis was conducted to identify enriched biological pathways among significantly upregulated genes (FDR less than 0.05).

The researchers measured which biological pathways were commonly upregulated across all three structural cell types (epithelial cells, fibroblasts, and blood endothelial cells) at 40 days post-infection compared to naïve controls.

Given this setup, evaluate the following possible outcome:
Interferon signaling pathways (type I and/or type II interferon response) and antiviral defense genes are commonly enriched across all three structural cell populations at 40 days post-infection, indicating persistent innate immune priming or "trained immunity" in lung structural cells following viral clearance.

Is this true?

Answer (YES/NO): NO